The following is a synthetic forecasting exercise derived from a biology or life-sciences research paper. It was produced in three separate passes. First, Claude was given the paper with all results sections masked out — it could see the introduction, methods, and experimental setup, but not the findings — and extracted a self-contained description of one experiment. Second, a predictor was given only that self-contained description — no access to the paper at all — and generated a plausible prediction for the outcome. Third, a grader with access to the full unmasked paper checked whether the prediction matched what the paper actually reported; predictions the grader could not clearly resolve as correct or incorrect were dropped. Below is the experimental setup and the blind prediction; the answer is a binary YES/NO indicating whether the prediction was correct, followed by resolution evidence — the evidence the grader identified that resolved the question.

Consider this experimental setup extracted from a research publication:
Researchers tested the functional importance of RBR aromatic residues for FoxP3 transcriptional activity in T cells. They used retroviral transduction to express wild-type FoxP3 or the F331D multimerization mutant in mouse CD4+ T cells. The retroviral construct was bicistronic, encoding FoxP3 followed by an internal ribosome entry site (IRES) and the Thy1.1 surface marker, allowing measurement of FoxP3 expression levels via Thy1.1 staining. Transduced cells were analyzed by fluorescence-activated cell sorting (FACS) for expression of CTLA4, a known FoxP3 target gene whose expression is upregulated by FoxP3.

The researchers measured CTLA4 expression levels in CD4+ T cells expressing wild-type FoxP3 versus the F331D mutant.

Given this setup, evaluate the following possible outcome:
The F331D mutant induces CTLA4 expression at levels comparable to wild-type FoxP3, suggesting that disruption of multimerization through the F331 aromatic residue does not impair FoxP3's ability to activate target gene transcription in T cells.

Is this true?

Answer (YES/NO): NO